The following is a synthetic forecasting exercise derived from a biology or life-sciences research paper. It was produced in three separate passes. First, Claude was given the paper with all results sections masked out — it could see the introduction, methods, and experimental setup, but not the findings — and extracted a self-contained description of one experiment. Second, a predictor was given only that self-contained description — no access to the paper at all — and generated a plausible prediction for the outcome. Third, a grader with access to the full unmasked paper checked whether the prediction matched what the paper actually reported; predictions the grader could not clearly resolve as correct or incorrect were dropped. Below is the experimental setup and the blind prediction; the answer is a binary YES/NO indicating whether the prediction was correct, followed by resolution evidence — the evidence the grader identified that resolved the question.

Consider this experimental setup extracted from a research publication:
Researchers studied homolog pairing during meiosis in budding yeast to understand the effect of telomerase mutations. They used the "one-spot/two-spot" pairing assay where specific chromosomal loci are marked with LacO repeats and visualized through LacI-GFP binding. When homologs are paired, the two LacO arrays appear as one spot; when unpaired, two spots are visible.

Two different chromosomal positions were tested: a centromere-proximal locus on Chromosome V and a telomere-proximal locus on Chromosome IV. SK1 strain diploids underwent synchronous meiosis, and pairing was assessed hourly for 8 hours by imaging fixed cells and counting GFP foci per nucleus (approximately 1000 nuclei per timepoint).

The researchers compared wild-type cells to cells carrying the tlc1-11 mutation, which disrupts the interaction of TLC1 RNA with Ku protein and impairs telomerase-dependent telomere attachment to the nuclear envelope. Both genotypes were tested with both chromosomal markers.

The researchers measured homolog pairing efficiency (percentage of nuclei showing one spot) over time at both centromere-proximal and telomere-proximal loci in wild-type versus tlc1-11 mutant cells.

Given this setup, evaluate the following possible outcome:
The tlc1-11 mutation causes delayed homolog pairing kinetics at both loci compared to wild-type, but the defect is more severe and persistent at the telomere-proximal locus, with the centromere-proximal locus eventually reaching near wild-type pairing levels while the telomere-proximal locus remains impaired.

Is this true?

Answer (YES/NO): NO